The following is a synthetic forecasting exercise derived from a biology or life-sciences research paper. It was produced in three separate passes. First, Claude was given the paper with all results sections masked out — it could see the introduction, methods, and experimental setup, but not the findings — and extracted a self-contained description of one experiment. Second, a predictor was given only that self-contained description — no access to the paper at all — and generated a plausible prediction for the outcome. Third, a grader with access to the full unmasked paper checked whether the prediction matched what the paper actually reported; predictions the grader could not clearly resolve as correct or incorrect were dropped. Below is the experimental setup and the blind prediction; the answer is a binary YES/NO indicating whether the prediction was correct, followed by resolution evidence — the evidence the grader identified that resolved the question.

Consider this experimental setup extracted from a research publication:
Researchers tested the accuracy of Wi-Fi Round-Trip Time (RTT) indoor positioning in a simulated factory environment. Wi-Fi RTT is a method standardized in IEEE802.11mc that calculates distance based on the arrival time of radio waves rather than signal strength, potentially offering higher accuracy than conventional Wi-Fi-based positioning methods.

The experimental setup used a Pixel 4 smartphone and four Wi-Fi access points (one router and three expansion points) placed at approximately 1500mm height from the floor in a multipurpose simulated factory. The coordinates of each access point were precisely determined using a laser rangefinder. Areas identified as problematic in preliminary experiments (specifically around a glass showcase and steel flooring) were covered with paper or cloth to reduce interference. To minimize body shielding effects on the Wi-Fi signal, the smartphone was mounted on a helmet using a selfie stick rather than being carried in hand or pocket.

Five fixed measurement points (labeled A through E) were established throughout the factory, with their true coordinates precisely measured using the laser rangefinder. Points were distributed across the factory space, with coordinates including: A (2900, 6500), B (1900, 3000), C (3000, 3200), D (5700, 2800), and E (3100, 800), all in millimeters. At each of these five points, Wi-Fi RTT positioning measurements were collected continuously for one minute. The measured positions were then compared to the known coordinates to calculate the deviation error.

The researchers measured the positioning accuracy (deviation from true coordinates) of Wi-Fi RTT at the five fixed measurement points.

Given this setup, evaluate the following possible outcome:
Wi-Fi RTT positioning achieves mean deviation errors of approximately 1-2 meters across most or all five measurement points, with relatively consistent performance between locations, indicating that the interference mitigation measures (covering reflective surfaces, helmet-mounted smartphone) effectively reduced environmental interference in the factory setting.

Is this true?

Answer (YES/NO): NO